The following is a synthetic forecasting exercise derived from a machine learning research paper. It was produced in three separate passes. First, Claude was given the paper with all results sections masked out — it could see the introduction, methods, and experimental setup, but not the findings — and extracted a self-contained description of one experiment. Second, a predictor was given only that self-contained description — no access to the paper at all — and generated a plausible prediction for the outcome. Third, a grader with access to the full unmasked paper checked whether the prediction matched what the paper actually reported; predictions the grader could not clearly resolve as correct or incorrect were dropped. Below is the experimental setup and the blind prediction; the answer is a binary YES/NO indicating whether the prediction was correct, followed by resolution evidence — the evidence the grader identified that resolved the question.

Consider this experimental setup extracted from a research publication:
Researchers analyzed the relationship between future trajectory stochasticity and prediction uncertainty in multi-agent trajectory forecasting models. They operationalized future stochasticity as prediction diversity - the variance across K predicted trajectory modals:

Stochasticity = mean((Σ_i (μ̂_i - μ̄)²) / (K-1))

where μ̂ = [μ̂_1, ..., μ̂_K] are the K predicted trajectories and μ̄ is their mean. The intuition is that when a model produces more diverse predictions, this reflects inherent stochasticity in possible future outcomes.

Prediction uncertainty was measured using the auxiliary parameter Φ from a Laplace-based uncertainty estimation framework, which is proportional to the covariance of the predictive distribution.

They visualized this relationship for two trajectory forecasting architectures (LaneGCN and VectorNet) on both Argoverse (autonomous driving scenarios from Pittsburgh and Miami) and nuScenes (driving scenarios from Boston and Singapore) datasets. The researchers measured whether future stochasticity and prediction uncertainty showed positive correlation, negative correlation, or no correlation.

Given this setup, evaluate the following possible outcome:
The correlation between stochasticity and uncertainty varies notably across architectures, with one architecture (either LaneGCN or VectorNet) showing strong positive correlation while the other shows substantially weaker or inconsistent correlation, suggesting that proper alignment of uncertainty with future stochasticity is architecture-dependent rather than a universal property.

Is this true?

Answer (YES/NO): NO